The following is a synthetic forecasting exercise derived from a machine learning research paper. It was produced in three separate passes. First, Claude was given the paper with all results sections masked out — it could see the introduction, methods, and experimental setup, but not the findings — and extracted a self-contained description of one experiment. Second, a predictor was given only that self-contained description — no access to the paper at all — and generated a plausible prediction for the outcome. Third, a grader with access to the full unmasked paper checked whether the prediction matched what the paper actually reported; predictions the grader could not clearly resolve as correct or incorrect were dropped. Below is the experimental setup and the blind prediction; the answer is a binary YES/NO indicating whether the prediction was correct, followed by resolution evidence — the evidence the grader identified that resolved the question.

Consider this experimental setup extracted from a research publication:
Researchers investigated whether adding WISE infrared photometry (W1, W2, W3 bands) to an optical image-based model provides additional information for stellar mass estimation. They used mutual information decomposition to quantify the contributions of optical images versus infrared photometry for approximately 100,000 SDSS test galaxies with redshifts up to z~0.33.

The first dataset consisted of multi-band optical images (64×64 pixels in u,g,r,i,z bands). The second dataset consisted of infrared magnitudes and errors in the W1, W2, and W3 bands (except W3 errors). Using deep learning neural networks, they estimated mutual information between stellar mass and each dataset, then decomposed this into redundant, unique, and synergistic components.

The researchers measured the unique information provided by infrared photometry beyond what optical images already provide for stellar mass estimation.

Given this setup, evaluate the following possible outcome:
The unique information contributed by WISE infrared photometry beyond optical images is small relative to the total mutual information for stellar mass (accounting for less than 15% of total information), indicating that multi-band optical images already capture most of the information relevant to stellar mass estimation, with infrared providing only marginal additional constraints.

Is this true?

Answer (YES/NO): NO